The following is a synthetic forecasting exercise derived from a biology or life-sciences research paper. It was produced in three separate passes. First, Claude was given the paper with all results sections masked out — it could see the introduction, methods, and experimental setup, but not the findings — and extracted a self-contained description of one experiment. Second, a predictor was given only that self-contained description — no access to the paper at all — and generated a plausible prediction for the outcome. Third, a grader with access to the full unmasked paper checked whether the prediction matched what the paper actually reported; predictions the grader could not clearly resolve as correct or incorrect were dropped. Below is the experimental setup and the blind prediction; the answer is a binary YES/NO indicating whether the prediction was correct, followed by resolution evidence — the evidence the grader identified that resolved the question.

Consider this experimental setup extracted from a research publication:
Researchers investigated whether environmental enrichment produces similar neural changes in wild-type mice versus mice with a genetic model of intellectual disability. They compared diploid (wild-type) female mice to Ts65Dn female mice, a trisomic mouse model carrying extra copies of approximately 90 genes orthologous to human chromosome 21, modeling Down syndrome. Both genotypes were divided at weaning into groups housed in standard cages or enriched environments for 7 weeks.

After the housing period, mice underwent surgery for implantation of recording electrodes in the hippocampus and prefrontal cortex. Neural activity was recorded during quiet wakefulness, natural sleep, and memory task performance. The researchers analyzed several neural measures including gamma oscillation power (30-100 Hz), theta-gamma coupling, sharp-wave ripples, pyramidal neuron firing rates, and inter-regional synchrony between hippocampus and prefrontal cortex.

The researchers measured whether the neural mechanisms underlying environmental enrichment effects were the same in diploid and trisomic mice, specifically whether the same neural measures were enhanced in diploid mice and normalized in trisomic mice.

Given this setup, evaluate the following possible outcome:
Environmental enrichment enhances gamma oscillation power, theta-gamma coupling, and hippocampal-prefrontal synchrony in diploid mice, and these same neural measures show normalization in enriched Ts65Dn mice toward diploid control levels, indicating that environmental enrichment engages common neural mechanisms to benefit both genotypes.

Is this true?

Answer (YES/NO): NO